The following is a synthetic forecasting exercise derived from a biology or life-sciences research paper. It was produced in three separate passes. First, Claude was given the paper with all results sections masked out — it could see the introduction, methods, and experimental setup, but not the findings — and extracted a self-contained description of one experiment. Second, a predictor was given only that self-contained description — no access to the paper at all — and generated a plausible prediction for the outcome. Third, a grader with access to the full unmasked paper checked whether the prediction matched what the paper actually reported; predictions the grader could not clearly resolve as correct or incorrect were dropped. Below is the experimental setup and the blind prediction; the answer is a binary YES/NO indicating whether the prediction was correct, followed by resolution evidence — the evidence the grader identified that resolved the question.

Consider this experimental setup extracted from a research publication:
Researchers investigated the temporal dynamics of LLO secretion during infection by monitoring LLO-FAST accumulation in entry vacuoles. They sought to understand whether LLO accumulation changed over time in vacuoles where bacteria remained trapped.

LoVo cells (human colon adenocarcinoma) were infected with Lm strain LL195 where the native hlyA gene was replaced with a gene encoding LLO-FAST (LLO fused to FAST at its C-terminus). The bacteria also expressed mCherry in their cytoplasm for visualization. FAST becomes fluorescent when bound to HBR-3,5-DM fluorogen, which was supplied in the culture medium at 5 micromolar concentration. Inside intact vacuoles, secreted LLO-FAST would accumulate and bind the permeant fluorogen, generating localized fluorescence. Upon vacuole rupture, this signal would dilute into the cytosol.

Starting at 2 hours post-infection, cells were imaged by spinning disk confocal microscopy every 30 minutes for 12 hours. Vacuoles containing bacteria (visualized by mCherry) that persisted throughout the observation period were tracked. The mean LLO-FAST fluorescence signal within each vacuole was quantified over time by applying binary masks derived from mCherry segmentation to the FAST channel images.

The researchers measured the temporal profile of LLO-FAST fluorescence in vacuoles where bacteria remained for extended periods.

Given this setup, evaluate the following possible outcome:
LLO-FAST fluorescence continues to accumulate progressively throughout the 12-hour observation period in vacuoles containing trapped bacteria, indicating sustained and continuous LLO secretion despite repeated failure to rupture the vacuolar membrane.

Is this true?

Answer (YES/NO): NO